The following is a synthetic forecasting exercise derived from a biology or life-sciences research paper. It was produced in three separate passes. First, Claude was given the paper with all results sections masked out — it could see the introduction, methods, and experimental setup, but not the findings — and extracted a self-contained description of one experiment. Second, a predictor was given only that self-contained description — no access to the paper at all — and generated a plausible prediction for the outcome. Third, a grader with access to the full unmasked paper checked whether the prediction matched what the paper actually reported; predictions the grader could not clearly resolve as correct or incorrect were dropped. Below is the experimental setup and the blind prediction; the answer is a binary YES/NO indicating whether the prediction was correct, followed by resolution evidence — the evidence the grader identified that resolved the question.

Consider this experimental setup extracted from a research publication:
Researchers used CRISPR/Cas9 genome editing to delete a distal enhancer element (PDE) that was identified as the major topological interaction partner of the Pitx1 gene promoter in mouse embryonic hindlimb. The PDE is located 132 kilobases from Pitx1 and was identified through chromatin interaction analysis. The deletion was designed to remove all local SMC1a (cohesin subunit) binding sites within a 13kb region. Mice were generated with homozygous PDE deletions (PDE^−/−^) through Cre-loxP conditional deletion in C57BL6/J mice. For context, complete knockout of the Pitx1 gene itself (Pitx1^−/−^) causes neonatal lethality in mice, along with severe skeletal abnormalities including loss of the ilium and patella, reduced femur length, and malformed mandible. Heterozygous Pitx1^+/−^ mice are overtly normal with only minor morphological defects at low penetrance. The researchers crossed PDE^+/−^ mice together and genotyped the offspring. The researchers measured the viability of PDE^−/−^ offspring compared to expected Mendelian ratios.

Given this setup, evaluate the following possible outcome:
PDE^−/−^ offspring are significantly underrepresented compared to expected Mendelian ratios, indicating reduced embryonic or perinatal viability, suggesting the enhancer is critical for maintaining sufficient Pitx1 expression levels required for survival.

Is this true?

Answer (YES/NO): NO